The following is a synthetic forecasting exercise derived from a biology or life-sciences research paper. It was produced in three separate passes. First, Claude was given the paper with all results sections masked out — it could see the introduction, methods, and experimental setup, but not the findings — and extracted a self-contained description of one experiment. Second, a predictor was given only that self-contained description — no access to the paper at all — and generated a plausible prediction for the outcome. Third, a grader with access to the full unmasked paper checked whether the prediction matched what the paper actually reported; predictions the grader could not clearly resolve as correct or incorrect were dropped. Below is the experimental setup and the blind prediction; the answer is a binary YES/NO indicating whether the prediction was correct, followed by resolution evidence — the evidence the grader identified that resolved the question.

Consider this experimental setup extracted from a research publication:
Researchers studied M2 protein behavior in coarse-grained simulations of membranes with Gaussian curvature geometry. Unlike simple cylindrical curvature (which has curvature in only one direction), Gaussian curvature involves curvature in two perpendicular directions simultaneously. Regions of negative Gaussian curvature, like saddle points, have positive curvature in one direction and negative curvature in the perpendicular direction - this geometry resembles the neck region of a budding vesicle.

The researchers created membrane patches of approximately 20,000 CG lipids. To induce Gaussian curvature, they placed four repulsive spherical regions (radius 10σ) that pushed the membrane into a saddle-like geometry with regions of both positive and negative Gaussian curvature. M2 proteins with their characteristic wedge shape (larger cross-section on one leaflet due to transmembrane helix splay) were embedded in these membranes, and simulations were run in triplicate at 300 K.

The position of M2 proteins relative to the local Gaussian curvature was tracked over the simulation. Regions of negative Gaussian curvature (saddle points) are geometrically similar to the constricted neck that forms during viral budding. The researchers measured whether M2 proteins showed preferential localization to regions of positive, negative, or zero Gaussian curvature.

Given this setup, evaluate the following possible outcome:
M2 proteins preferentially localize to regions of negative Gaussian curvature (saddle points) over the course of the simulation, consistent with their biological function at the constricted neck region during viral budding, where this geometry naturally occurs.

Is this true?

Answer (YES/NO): NO